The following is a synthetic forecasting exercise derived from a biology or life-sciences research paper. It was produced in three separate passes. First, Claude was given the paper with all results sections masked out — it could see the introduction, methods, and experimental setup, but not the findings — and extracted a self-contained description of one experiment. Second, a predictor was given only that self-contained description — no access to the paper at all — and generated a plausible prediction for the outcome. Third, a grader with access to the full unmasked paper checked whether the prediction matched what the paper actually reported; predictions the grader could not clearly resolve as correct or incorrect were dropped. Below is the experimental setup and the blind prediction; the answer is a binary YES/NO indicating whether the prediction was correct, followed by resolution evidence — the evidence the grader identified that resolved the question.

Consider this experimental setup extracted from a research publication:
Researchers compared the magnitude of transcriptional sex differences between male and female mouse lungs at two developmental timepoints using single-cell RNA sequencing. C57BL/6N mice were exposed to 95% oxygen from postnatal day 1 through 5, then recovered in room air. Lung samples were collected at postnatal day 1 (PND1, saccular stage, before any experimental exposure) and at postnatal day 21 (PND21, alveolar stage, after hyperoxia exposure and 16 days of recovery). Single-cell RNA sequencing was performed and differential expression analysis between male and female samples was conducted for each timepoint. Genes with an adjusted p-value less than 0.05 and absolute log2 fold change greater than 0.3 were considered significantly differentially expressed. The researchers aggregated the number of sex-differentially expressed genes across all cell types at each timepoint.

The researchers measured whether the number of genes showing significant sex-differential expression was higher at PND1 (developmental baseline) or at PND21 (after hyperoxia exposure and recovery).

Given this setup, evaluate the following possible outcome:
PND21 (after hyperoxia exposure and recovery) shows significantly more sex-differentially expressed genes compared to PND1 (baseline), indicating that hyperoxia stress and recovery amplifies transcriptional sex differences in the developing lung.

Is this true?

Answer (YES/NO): NO